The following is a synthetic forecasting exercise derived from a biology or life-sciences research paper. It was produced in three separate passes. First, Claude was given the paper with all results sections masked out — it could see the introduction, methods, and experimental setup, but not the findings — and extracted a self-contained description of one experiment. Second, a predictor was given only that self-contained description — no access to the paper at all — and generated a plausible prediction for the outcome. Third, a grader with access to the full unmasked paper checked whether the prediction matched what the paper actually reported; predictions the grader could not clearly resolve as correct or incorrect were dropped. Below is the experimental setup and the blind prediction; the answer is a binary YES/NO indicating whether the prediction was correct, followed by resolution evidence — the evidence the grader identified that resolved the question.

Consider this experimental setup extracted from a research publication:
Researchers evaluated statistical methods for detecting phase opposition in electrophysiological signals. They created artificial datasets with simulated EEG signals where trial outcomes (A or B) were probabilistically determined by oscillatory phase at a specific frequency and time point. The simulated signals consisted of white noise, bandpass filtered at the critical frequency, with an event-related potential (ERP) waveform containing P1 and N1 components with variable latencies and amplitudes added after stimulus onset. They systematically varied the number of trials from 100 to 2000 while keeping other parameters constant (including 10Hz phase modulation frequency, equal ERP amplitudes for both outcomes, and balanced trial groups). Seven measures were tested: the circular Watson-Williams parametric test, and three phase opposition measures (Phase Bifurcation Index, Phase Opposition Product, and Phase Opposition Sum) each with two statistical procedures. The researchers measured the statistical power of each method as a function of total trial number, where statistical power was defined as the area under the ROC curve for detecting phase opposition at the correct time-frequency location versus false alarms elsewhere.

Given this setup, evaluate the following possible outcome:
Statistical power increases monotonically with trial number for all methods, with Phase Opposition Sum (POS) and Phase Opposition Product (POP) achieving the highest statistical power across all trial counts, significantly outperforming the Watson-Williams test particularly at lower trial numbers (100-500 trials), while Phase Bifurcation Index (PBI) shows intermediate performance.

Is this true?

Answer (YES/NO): NO